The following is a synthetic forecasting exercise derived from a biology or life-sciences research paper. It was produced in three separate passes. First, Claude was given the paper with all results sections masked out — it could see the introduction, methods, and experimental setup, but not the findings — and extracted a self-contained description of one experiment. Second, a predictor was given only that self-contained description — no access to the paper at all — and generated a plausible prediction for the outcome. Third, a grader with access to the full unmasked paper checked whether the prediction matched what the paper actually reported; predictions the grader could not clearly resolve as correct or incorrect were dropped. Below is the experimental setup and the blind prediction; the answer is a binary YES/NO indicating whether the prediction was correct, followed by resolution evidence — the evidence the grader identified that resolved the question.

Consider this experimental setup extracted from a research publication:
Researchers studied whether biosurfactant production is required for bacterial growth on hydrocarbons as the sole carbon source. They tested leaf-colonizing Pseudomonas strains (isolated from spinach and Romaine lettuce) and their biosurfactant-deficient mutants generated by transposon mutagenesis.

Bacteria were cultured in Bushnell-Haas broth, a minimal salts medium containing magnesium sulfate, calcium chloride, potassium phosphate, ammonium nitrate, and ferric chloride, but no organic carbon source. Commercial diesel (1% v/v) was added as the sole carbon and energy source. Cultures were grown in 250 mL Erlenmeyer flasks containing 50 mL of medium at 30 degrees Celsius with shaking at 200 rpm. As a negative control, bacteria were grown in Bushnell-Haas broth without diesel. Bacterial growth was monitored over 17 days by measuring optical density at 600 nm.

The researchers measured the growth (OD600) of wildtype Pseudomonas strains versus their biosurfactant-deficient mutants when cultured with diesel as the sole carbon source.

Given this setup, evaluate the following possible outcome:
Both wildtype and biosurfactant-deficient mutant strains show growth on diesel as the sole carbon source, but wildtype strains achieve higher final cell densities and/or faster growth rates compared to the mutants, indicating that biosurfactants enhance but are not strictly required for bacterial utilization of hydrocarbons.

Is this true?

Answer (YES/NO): YES